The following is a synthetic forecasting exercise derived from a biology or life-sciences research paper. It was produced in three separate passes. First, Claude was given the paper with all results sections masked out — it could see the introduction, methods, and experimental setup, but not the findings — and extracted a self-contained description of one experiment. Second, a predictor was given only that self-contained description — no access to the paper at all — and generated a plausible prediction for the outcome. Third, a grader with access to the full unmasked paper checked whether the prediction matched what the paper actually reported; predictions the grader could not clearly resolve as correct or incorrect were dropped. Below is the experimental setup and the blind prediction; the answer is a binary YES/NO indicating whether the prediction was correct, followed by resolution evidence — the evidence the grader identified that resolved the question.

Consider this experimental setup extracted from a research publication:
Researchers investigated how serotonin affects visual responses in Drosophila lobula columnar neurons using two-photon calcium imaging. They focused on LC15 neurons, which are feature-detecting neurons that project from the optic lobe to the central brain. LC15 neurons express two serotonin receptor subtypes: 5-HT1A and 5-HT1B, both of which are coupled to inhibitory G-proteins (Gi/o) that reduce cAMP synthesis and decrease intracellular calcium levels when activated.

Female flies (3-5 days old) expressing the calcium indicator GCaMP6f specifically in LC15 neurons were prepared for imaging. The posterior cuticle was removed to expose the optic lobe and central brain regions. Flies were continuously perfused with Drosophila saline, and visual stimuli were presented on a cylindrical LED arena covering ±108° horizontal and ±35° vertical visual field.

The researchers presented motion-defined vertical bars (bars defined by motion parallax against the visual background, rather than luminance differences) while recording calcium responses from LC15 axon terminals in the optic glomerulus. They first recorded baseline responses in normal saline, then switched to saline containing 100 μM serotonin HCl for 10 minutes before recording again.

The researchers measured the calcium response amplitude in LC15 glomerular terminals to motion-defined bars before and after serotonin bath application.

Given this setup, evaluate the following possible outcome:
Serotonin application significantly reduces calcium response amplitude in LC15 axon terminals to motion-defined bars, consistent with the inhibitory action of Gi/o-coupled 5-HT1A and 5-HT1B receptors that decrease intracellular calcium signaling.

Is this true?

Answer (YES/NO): NO